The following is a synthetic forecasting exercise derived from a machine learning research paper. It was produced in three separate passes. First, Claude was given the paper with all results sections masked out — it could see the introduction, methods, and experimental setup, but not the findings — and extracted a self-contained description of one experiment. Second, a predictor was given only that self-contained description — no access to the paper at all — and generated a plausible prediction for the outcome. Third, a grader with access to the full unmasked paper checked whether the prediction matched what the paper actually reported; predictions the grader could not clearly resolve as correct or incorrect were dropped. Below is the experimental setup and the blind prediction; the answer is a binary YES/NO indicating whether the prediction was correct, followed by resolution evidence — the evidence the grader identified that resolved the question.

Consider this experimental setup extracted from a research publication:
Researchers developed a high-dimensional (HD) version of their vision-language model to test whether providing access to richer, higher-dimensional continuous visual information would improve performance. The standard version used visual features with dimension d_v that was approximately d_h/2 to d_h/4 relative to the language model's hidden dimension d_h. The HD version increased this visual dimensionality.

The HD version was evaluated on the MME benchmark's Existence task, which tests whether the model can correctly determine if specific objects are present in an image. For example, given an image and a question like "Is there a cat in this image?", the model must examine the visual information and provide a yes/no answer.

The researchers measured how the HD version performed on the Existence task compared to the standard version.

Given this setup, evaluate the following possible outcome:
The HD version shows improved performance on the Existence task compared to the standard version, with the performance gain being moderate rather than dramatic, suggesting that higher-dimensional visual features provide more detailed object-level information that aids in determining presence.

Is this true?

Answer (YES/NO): NO